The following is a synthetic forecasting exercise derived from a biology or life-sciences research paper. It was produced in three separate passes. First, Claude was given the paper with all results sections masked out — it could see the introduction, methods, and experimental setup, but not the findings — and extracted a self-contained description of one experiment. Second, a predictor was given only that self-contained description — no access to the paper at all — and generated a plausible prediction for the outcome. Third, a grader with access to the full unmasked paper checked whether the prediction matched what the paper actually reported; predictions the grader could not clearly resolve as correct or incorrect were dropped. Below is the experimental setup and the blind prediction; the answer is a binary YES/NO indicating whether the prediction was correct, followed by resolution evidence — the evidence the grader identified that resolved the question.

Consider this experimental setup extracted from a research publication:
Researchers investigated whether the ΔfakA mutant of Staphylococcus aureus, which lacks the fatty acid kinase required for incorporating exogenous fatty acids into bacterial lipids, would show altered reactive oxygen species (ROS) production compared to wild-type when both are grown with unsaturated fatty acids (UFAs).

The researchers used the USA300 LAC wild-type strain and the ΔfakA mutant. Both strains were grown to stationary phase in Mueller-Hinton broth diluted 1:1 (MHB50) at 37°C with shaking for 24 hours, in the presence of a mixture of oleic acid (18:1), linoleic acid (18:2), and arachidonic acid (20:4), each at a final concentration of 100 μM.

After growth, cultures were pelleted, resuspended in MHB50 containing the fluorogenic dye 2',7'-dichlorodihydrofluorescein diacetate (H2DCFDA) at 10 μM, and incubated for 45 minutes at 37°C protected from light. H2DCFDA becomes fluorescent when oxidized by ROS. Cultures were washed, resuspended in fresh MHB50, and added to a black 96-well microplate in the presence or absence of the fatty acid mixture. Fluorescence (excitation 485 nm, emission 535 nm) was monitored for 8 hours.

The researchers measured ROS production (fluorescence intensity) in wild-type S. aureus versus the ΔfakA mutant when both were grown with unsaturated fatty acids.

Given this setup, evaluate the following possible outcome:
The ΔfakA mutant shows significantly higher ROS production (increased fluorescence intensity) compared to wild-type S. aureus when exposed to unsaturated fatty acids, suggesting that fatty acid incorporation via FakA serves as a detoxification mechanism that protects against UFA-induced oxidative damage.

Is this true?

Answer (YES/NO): NO